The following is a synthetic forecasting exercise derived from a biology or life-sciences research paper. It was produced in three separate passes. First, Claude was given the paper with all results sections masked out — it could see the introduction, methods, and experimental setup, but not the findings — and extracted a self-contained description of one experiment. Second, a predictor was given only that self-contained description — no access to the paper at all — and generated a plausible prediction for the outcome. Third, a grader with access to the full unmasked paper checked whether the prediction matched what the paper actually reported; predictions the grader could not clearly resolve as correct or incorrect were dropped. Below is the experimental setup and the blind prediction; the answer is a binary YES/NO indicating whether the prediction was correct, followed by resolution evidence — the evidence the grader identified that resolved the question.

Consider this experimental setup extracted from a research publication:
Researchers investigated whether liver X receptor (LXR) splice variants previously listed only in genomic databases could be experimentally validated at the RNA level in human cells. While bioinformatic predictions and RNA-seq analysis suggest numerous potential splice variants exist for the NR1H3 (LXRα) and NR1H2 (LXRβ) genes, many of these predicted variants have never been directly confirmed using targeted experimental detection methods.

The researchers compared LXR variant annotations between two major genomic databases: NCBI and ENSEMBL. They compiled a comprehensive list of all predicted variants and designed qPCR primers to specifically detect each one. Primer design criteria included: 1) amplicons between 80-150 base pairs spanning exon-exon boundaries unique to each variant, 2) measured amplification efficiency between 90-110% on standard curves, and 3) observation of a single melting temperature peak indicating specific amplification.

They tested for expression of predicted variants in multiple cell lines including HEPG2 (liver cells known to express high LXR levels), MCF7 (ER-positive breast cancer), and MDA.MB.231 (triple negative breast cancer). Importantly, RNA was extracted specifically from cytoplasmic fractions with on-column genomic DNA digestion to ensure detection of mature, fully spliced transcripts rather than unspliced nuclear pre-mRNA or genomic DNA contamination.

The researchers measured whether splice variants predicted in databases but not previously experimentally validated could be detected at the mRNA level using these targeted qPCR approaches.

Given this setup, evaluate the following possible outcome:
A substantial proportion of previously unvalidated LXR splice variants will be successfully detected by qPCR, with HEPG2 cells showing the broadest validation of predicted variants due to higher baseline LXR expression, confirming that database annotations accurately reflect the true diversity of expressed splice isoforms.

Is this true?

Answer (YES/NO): NO